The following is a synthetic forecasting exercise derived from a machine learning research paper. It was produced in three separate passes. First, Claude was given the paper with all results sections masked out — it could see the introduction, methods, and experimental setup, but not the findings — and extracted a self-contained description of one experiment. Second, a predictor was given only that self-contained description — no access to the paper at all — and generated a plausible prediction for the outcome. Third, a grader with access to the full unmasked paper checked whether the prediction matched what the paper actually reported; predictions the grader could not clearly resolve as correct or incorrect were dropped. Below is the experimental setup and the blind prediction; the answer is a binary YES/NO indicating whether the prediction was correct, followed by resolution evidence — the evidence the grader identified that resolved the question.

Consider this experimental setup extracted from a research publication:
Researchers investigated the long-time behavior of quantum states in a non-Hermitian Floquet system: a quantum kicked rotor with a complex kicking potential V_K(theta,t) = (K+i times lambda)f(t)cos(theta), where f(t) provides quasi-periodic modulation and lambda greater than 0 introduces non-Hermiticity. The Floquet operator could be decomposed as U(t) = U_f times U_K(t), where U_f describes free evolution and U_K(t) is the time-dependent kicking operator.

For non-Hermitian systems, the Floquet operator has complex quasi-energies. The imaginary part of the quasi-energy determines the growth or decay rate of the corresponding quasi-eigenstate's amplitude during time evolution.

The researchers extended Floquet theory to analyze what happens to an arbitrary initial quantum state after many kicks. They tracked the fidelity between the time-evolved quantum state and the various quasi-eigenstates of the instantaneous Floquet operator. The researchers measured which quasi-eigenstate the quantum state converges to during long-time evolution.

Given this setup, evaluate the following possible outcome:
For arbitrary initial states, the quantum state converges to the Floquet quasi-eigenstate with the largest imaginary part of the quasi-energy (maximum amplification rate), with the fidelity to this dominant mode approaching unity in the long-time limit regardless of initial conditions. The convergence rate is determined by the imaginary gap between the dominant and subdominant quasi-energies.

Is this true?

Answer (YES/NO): YES